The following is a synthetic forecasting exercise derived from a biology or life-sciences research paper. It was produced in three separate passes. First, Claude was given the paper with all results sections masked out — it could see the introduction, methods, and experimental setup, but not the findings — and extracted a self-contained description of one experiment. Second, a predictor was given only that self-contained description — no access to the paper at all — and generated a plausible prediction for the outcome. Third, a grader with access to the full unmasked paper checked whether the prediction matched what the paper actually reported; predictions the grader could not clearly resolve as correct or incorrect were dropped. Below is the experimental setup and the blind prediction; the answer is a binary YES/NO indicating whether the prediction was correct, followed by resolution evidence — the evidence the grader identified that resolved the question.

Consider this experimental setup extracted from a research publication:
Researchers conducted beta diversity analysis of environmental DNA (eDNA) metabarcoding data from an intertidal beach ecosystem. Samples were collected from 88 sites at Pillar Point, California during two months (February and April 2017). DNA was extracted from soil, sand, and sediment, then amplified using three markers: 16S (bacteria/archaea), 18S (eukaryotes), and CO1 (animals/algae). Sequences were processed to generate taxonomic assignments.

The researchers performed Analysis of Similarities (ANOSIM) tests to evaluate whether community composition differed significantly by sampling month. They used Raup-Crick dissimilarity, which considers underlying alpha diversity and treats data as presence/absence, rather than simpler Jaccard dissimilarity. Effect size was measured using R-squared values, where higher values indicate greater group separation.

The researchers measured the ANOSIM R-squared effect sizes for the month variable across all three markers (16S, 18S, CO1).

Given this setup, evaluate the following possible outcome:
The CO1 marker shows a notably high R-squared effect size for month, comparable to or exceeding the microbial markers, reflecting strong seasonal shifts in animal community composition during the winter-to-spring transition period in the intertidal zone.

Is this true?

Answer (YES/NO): NO